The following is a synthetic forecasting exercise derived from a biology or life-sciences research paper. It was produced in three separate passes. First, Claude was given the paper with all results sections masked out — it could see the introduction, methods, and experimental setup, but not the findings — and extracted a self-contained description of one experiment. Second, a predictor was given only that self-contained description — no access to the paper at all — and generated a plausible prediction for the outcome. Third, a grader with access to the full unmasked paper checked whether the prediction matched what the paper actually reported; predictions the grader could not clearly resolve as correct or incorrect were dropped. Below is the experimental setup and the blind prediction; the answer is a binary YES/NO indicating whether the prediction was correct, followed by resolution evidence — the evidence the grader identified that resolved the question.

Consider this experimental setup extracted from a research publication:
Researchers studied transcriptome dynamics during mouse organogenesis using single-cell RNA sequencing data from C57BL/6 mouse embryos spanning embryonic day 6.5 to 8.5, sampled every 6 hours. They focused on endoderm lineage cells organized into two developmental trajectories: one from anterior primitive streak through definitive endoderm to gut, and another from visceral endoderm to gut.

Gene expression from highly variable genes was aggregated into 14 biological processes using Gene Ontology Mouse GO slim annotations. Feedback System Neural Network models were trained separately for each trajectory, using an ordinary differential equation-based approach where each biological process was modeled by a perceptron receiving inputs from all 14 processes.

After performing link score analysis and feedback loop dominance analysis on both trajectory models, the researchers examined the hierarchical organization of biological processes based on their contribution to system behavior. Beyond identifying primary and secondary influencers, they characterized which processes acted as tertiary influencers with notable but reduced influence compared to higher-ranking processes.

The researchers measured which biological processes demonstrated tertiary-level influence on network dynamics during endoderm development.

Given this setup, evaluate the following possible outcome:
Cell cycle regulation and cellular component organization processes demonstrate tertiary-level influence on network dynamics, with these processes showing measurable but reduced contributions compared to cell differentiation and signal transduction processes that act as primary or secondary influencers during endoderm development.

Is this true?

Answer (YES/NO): NO